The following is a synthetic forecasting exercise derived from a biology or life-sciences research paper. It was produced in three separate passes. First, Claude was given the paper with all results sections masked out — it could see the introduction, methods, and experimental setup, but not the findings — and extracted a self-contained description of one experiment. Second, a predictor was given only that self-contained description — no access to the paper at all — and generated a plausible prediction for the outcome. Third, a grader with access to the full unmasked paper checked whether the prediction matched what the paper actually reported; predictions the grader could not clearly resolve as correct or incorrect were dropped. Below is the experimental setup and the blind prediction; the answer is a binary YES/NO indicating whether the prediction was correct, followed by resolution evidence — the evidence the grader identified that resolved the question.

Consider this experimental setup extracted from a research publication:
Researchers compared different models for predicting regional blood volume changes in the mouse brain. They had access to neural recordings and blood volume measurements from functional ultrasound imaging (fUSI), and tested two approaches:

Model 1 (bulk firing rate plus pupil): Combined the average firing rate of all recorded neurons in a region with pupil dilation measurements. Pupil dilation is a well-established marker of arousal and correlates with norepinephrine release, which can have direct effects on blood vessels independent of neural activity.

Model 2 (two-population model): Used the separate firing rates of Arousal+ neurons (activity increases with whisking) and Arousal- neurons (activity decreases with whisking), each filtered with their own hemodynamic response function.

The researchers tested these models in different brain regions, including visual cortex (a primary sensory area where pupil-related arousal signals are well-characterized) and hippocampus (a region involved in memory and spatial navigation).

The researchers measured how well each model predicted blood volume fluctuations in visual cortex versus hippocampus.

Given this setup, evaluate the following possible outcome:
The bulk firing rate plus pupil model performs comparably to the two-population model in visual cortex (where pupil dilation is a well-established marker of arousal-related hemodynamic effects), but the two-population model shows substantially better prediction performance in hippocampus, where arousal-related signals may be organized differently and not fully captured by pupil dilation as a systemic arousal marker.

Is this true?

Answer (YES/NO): YES